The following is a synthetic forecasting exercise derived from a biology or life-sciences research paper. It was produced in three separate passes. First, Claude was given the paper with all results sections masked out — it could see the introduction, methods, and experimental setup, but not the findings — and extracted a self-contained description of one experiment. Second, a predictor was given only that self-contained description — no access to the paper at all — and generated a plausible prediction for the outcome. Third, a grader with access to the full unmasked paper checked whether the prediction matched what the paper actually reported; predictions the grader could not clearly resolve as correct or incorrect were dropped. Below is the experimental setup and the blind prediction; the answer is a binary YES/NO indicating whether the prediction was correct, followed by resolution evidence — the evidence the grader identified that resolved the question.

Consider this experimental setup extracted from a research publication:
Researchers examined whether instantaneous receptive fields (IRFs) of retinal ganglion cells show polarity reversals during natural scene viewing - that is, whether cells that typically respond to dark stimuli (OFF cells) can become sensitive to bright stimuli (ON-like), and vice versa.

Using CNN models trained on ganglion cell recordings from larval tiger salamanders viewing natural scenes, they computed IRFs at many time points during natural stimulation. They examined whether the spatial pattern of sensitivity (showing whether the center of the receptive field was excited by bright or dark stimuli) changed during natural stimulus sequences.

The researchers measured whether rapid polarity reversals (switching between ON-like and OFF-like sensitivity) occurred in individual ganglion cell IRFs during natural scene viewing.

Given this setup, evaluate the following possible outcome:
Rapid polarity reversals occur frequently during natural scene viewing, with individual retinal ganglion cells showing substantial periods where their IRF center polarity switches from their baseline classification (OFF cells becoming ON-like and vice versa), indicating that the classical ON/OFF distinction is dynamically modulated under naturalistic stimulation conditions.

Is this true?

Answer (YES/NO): YES